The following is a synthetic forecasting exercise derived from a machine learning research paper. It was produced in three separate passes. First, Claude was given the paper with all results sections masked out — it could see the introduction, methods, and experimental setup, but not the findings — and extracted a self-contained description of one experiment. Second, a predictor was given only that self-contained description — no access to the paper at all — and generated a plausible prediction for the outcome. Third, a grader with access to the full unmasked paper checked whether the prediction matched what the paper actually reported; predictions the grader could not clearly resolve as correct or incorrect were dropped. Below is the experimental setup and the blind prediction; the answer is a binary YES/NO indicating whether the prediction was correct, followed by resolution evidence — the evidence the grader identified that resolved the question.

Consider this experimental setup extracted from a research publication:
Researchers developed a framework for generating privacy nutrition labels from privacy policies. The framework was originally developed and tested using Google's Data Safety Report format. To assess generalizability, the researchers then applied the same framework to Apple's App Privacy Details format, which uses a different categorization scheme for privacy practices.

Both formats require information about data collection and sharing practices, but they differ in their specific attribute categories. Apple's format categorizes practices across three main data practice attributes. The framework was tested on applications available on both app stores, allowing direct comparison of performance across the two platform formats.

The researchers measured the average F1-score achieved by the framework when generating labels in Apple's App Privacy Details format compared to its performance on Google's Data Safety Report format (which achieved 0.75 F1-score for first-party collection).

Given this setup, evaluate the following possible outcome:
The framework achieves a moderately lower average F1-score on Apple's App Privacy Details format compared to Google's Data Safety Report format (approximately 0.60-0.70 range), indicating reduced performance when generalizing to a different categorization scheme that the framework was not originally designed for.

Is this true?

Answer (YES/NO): YES